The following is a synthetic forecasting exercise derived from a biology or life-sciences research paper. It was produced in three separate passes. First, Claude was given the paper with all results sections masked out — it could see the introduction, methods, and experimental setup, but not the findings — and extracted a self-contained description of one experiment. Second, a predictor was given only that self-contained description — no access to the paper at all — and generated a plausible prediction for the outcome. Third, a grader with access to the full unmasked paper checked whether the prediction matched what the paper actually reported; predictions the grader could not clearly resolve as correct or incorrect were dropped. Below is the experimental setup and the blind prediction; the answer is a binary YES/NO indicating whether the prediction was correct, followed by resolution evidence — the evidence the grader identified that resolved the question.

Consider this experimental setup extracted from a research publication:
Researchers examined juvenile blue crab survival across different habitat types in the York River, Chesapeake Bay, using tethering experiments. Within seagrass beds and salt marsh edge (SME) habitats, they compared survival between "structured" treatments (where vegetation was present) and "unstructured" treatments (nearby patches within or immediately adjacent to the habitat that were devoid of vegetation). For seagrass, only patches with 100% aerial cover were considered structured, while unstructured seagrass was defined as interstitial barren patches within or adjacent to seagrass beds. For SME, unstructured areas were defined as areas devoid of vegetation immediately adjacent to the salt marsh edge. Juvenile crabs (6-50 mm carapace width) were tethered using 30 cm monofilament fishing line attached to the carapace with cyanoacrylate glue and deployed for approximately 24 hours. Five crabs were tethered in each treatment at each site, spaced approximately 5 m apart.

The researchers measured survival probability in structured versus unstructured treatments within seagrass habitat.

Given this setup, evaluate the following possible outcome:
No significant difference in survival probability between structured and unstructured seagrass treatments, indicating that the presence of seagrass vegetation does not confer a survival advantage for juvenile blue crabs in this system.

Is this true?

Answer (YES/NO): NO